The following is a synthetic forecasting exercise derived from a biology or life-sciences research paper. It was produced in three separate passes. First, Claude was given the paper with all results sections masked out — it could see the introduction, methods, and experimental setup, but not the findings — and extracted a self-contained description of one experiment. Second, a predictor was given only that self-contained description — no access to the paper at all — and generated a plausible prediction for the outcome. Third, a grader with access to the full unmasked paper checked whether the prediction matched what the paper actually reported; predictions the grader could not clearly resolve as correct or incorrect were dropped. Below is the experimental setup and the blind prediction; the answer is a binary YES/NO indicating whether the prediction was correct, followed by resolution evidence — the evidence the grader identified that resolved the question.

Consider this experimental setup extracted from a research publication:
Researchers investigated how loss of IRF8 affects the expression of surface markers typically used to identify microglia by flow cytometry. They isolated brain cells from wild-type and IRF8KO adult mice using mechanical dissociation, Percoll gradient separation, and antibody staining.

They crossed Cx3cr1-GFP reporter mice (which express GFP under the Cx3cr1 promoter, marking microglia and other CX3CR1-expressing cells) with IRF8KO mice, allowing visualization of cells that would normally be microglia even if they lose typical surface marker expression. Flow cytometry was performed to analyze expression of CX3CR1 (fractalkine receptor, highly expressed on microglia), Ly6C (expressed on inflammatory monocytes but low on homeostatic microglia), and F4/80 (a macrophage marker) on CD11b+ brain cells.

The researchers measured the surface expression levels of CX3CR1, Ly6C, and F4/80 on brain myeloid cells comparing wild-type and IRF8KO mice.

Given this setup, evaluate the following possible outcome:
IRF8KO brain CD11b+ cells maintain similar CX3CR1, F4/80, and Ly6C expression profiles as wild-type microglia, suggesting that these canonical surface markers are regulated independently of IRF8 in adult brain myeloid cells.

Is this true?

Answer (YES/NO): NO